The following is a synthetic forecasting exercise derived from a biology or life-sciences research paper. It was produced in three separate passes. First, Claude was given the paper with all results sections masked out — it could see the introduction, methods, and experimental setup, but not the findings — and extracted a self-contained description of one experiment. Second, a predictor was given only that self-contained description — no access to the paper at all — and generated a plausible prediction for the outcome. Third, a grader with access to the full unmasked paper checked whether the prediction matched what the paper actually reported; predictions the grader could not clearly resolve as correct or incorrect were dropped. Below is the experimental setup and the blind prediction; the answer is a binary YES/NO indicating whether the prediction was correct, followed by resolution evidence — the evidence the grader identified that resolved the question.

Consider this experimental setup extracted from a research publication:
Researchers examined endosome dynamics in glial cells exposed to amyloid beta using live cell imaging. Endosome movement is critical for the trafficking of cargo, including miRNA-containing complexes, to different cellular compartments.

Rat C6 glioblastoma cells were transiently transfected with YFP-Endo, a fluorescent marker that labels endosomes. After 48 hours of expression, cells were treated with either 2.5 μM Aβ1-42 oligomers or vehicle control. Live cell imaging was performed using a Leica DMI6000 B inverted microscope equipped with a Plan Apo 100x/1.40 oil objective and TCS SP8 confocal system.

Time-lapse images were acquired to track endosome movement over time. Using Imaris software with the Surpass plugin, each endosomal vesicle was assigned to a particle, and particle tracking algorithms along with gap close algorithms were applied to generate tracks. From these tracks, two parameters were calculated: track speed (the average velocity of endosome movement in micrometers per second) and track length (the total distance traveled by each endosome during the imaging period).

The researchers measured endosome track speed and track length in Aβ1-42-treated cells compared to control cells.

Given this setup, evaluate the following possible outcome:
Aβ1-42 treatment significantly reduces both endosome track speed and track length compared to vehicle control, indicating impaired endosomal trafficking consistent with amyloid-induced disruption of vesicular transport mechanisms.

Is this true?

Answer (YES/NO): YES